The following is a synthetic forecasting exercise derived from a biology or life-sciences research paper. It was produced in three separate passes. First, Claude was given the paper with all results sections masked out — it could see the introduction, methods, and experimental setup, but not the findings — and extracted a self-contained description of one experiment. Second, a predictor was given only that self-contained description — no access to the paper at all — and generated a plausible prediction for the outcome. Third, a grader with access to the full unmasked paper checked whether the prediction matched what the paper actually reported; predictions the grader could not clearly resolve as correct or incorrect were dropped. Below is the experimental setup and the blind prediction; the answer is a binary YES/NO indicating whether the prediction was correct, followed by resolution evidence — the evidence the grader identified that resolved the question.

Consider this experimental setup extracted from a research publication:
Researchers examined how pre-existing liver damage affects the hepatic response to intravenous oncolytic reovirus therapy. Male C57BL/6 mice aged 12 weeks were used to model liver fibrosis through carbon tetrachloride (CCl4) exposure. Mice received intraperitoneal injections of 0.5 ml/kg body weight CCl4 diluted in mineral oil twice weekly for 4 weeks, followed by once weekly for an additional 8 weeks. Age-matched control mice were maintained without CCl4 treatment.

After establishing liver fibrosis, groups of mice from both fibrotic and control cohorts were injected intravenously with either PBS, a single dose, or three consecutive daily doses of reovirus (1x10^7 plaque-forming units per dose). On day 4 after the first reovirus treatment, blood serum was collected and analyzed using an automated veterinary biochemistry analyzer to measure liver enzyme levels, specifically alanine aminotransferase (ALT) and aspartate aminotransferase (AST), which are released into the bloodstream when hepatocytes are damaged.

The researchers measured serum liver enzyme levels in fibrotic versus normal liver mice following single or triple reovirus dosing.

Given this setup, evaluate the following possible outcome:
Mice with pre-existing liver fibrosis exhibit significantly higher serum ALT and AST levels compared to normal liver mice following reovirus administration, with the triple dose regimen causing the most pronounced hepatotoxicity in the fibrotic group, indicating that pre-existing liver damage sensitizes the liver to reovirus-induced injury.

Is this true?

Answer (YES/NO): NO